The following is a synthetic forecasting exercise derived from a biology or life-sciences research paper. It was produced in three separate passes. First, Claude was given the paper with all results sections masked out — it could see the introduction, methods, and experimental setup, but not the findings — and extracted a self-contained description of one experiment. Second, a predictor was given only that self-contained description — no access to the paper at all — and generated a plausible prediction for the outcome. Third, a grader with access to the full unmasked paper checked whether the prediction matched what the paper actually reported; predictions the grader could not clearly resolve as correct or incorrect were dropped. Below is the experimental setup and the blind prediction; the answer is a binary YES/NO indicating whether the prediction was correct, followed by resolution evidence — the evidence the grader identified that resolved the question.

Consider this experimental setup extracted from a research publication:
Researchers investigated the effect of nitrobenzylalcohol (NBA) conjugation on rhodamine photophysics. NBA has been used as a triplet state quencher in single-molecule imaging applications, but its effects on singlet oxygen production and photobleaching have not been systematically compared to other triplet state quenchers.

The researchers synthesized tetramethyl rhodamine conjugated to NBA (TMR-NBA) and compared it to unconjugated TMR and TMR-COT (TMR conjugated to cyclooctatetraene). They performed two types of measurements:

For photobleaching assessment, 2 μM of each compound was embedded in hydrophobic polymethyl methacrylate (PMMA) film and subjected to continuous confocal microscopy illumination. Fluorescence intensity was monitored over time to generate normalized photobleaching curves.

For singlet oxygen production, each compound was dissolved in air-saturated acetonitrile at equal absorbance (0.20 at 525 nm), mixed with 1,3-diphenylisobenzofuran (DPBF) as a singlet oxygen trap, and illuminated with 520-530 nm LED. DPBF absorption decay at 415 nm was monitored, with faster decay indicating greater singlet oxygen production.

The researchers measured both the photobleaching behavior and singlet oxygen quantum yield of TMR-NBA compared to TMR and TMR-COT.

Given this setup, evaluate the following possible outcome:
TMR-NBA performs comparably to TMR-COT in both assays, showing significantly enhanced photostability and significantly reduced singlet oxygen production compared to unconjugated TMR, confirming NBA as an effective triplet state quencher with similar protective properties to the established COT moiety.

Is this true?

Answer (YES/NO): NO